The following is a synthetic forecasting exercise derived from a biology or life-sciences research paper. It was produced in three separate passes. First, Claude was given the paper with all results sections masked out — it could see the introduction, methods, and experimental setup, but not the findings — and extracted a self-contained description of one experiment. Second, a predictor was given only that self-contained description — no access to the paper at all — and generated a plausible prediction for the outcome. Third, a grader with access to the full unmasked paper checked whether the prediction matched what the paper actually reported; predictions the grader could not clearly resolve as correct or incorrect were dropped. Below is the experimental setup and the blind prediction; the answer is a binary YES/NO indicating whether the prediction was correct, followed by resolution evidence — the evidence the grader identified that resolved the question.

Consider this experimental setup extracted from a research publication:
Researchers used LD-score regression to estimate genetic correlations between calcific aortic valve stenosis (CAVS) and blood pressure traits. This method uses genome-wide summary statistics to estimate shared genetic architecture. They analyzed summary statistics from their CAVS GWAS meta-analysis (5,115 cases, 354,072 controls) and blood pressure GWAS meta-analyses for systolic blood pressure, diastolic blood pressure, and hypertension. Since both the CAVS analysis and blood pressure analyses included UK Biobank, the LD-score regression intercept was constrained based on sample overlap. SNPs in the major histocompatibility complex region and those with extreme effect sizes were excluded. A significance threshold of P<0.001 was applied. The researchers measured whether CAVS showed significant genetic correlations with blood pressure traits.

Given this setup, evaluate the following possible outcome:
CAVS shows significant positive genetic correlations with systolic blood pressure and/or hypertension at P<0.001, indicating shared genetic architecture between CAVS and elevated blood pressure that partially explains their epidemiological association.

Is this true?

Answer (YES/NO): YES